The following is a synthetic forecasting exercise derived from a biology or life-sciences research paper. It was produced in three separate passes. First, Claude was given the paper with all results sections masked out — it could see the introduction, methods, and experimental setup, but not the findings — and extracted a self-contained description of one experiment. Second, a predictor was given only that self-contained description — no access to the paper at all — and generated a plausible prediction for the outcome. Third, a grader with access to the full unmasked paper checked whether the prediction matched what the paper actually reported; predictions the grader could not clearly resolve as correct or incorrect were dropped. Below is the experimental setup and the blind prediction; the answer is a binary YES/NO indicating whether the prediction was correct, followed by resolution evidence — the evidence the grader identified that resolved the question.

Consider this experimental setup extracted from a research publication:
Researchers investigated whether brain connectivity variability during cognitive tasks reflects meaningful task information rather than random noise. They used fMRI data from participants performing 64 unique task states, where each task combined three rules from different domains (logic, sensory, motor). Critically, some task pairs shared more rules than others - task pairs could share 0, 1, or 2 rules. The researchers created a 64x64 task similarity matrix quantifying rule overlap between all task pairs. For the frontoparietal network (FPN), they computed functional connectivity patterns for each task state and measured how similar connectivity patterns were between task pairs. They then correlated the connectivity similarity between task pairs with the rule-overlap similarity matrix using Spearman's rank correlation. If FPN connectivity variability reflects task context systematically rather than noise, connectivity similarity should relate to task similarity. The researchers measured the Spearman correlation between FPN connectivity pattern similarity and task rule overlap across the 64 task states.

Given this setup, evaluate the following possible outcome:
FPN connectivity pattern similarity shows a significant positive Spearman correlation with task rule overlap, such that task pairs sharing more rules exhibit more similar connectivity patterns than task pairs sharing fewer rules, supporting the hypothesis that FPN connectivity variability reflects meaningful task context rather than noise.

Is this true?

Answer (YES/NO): YES